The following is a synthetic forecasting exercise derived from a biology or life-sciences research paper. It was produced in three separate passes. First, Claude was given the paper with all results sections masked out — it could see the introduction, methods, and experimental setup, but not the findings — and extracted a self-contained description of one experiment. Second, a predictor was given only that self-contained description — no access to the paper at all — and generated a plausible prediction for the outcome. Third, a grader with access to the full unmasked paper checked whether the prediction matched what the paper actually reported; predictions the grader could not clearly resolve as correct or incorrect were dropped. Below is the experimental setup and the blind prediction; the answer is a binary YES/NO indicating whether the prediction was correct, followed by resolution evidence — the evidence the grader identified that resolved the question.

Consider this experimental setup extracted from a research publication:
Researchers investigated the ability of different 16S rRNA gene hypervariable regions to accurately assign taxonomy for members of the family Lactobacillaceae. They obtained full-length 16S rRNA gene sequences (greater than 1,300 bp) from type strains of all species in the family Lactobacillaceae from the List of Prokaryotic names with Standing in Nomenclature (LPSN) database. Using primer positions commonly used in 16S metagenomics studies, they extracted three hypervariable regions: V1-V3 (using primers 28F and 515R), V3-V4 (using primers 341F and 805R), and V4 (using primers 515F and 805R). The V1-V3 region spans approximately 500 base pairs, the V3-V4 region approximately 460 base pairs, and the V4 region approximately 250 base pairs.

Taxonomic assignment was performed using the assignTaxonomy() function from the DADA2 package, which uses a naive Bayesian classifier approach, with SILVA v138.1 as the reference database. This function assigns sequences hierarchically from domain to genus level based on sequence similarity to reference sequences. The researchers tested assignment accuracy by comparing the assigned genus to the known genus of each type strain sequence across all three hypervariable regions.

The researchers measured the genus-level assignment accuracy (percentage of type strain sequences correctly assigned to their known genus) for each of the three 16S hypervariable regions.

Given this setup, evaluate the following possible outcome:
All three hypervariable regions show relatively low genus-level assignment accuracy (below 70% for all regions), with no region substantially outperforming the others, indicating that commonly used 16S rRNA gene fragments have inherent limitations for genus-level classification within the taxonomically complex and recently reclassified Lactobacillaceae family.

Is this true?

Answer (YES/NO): NO